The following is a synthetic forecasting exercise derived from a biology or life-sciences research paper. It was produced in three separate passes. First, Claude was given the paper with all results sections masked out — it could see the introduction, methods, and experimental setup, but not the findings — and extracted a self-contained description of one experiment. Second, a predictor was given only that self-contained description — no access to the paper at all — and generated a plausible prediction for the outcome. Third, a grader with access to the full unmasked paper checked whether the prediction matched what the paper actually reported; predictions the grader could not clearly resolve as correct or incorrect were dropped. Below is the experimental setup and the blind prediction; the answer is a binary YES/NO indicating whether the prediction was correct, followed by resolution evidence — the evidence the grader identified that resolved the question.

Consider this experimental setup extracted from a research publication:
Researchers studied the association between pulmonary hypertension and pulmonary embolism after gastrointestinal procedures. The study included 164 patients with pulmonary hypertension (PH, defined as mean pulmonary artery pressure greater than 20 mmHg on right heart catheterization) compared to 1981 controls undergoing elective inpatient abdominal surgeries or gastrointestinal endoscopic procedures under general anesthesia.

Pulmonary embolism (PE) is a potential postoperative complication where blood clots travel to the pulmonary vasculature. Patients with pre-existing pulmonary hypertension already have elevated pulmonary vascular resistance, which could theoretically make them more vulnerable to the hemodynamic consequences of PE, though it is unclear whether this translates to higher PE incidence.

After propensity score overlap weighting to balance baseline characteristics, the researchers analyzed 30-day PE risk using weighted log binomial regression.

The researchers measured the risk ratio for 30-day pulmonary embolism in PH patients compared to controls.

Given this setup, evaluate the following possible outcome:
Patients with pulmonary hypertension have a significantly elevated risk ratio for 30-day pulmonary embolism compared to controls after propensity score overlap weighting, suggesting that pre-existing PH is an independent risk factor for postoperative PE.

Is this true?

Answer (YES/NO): NO